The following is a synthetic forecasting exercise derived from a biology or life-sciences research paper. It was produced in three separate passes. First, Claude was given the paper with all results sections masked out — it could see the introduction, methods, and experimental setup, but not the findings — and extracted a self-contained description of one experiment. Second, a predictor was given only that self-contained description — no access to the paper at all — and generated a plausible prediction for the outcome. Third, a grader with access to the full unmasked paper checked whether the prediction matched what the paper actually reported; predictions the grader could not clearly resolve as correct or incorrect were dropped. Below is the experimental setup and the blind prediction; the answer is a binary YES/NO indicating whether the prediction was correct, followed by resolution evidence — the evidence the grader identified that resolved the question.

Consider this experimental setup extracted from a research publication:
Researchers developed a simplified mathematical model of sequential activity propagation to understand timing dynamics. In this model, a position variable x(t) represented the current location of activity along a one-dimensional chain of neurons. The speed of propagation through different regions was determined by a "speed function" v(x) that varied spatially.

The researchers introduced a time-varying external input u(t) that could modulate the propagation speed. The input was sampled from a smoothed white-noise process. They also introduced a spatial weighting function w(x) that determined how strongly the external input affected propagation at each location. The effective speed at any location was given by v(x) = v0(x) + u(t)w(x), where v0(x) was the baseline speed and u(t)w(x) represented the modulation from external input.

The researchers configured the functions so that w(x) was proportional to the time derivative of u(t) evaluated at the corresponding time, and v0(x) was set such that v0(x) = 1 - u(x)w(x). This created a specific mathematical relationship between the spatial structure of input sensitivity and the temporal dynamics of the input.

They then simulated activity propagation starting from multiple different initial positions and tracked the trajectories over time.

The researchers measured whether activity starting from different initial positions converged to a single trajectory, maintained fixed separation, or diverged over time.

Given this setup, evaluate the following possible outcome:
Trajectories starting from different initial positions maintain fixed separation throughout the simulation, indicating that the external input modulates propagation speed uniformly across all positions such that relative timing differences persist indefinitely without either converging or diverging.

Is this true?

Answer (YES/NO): NO